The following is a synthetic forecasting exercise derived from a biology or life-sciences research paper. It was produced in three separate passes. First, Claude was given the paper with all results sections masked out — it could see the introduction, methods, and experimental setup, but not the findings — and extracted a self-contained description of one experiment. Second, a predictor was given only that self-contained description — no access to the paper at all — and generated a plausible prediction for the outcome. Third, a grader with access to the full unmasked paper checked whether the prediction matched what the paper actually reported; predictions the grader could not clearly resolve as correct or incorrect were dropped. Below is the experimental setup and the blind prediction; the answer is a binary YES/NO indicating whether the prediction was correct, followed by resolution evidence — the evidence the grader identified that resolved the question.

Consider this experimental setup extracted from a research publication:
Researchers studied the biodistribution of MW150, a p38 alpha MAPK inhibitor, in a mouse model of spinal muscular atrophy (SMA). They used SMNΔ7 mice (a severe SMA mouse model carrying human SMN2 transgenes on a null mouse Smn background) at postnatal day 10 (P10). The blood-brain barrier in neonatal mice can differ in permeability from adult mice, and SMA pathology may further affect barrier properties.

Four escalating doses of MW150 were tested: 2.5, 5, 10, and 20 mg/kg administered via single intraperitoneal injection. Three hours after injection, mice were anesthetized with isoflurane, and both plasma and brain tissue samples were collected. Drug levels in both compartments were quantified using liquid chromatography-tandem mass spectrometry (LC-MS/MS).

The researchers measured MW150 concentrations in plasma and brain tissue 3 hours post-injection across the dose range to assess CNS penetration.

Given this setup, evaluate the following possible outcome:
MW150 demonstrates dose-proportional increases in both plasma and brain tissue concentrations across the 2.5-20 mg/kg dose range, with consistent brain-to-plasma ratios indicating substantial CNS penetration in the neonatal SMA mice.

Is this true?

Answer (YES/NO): YES